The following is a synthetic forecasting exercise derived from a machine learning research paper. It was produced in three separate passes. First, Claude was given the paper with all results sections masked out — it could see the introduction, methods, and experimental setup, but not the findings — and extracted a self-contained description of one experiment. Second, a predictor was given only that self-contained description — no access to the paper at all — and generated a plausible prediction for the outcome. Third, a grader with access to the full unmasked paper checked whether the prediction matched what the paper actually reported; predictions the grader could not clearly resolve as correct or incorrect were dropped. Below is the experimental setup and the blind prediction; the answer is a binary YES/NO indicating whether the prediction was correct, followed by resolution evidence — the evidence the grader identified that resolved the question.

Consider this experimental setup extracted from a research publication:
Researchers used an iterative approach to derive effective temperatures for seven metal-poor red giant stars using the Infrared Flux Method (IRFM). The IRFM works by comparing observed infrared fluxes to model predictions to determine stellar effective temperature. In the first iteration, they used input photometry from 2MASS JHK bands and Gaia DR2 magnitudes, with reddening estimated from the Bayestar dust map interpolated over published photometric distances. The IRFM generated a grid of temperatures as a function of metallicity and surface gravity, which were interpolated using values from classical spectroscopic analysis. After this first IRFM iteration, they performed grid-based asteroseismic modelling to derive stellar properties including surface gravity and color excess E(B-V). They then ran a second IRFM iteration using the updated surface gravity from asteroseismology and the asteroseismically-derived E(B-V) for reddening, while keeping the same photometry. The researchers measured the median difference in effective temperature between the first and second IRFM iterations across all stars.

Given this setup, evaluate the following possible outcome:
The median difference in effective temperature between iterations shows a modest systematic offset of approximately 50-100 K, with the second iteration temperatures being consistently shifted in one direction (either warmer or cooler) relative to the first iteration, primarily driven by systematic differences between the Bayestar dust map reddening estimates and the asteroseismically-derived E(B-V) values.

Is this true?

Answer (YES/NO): NO